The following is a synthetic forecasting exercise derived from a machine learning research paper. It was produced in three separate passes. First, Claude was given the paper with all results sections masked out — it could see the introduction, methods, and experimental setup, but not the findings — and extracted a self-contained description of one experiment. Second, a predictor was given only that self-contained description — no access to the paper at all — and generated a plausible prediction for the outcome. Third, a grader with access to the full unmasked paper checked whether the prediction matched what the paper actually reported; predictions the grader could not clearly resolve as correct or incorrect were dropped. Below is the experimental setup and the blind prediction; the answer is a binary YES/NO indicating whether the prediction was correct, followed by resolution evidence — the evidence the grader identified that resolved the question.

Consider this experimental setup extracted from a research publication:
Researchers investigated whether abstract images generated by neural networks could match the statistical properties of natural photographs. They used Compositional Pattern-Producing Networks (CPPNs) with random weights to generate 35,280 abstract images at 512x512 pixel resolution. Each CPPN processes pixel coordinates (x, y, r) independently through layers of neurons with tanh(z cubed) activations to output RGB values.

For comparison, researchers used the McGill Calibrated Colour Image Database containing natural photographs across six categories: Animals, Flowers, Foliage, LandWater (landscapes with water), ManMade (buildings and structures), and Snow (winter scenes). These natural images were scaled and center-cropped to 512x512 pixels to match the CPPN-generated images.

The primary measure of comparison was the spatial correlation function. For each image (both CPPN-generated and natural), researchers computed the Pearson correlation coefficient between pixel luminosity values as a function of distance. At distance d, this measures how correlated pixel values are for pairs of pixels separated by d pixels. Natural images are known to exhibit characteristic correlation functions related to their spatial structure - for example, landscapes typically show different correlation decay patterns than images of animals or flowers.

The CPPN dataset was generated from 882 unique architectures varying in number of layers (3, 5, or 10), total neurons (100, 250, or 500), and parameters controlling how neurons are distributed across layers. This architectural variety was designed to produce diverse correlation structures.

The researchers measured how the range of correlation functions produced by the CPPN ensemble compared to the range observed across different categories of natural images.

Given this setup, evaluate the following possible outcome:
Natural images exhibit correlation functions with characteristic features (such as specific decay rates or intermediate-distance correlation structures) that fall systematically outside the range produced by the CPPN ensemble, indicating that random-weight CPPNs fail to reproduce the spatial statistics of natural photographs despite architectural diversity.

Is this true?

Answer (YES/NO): NO